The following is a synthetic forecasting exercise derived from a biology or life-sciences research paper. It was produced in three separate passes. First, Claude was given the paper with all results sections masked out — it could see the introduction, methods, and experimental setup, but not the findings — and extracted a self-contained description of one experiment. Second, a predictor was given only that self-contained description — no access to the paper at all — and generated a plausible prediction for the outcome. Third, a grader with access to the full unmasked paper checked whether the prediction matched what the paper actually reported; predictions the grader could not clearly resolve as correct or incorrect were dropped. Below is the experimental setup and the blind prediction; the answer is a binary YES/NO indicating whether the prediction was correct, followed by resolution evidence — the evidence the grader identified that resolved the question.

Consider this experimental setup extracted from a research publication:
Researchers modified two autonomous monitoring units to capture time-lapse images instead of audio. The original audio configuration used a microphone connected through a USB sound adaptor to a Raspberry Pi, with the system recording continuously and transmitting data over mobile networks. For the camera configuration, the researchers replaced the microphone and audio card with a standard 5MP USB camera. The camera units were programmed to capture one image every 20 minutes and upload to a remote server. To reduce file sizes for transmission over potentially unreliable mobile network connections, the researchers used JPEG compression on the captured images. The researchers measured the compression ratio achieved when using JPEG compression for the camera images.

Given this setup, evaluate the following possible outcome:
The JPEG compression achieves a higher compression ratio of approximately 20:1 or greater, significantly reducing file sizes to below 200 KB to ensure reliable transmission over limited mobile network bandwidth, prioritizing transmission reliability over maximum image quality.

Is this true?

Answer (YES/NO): NO